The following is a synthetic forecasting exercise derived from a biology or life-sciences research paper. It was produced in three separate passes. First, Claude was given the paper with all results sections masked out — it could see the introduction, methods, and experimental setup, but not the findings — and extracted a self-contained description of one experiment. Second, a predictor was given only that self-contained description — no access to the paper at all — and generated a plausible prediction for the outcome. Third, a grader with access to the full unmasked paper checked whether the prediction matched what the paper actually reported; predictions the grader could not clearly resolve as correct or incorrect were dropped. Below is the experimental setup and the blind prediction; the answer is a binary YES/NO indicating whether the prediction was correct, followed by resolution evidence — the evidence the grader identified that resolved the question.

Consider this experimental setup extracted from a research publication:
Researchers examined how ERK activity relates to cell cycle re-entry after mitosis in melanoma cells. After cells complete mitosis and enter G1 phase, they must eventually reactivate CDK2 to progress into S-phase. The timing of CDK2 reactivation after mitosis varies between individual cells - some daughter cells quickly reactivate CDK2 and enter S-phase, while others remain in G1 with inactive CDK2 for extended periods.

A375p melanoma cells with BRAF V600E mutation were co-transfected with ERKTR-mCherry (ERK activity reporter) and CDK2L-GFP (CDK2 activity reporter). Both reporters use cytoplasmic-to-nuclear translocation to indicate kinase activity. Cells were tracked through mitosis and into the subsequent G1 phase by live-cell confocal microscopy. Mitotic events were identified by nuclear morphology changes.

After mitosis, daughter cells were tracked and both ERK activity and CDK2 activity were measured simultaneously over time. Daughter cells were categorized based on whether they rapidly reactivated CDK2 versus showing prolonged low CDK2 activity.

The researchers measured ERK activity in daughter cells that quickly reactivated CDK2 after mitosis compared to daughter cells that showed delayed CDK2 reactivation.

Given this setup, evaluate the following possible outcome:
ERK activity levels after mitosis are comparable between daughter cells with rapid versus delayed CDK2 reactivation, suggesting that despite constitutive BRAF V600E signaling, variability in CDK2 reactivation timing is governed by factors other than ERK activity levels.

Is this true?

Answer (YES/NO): NO